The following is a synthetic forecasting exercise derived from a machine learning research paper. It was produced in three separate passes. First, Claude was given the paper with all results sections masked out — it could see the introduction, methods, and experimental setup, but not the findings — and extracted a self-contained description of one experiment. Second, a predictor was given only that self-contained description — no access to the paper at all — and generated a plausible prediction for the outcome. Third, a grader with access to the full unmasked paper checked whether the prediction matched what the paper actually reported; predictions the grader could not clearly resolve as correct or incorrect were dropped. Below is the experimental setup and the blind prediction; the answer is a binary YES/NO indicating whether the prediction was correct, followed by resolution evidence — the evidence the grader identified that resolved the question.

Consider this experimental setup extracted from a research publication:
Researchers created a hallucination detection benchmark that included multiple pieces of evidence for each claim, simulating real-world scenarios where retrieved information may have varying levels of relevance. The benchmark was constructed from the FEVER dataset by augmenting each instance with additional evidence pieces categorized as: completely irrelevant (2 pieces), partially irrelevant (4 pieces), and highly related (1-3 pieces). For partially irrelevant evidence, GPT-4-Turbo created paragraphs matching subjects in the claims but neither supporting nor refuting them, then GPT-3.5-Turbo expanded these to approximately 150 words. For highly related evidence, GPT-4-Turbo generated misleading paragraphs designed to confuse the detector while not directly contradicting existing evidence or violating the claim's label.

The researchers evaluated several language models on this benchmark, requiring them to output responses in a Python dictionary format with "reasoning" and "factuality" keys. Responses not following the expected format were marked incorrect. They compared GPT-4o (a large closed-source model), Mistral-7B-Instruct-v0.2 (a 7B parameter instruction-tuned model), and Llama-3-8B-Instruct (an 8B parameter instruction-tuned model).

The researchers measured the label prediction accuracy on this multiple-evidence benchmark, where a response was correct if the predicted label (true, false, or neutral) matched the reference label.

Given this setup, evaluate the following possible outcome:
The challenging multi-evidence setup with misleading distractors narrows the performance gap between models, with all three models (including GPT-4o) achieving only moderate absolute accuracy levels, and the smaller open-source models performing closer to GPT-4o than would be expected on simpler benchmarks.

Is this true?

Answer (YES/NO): NO